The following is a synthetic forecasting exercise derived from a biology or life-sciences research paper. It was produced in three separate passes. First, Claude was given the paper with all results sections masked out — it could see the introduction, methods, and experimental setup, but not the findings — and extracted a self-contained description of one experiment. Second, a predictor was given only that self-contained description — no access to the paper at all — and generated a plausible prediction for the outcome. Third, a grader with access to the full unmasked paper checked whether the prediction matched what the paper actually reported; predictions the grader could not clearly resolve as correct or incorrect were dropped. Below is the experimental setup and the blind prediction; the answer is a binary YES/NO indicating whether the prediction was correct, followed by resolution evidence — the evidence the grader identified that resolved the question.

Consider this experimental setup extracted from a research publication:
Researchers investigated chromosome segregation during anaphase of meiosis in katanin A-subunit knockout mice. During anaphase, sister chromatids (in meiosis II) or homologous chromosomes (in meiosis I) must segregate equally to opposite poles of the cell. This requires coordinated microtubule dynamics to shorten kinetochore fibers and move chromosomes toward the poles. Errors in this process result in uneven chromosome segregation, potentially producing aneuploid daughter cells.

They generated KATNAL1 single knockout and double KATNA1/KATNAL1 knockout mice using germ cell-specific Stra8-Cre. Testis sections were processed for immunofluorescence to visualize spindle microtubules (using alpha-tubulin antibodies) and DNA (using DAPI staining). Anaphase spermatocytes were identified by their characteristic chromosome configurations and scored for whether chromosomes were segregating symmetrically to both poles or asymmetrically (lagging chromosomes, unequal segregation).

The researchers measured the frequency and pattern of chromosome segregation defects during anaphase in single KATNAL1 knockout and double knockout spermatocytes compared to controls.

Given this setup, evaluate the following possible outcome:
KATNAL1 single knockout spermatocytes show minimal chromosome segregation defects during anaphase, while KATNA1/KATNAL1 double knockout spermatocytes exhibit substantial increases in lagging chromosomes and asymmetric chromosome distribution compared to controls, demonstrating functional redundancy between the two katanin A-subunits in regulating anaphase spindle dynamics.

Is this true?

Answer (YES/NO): NO